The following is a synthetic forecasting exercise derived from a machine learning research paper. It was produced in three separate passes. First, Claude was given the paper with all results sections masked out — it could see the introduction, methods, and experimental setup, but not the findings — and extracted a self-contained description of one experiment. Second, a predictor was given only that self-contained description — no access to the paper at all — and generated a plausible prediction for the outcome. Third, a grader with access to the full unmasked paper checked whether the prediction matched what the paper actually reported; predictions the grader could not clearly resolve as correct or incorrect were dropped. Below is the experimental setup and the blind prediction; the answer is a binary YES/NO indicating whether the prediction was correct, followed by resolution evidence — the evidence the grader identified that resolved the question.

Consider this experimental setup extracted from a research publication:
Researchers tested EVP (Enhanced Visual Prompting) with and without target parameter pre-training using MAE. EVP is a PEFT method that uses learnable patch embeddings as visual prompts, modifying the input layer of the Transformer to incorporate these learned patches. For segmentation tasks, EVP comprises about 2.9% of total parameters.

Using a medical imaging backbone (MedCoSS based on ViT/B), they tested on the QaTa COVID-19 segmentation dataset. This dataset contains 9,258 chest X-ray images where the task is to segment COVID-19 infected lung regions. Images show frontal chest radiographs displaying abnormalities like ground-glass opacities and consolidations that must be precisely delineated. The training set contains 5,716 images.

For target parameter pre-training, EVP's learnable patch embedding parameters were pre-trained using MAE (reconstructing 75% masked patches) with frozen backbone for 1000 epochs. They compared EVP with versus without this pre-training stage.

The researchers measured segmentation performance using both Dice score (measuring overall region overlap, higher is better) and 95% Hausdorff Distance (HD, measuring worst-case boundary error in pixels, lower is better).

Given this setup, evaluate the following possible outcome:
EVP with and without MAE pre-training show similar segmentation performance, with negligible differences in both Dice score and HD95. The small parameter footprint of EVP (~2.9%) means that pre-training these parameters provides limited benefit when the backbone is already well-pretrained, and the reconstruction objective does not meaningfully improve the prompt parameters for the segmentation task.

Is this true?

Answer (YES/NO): NO